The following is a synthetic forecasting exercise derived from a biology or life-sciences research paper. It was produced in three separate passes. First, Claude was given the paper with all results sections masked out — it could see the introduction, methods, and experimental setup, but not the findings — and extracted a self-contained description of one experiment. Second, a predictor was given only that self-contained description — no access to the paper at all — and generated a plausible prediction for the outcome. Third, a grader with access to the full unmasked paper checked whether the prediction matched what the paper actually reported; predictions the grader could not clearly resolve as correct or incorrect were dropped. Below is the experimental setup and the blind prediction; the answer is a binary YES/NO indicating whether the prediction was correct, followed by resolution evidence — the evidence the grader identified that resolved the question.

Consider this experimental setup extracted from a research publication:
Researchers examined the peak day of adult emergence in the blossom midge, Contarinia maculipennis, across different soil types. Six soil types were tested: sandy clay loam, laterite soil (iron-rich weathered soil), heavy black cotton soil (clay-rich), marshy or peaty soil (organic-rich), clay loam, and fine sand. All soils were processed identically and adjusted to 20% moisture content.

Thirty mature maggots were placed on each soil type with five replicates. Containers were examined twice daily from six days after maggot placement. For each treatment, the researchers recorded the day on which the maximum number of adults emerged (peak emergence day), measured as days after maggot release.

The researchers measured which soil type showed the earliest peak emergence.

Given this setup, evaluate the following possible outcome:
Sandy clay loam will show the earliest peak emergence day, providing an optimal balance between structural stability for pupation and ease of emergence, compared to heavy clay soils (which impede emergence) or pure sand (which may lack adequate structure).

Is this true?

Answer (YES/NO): YES